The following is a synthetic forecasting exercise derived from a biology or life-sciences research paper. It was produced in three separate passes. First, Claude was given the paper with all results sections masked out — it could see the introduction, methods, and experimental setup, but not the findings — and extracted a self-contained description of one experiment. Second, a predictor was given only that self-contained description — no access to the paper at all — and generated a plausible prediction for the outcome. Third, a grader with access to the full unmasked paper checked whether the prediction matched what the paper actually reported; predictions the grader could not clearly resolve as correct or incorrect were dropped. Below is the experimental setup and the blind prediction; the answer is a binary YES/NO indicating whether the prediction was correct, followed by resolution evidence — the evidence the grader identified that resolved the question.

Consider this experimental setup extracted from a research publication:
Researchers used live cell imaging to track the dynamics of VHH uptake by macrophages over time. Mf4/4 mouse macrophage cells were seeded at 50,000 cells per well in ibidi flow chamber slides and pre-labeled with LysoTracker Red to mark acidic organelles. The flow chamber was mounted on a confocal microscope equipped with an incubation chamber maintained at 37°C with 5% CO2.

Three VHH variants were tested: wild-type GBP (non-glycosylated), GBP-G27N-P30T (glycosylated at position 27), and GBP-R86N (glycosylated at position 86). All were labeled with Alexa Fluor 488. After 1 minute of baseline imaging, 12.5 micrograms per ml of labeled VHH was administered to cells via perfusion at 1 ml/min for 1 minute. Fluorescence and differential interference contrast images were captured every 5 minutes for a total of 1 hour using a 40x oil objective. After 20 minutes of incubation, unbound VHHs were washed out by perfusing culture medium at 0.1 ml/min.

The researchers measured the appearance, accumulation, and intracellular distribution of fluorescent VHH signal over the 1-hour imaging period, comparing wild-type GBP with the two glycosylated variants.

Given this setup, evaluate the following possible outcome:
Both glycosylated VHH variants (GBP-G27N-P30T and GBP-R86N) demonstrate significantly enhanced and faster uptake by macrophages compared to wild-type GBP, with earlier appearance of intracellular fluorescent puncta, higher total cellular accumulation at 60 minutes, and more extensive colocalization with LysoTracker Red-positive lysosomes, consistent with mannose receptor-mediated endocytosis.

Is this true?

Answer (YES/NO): NO